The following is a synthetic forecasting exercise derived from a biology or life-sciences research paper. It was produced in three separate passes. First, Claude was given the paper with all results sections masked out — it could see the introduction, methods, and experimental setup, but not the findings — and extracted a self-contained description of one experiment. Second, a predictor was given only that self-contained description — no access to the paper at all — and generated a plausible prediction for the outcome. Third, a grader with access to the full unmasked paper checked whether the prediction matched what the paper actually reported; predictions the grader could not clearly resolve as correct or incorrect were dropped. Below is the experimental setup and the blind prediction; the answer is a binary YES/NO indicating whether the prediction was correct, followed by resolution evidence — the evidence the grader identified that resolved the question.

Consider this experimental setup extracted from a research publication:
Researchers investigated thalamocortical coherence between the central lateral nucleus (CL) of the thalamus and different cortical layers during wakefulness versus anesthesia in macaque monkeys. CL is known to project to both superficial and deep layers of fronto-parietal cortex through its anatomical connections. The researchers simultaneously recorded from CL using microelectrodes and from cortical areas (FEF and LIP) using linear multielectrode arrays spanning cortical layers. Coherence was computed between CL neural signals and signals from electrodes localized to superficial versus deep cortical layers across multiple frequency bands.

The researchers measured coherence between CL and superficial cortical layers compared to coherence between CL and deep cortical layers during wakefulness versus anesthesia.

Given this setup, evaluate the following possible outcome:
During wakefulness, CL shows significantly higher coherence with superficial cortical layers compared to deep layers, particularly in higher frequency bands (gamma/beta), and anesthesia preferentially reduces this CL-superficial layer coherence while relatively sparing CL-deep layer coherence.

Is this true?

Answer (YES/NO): NO